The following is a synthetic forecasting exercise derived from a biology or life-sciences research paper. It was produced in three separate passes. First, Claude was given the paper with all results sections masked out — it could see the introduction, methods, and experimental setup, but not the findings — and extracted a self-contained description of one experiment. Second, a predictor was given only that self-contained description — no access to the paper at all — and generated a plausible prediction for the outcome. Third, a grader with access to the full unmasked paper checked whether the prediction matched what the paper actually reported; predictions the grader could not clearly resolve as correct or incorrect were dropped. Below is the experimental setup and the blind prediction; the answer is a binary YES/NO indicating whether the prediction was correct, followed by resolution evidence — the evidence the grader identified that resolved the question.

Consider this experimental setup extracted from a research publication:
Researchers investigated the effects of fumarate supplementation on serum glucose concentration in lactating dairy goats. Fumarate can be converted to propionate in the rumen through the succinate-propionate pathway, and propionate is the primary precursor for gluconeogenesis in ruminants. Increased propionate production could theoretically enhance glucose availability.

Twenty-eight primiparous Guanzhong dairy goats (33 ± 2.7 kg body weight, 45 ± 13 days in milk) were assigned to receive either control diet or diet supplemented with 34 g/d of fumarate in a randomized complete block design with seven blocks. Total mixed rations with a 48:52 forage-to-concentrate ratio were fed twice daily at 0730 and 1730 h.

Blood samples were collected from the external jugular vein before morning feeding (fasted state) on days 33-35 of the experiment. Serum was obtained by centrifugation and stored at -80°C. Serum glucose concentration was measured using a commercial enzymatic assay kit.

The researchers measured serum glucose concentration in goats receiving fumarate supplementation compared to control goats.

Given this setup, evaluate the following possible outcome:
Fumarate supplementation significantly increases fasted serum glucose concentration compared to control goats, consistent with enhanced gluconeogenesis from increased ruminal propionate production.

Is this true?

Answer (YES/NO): NO